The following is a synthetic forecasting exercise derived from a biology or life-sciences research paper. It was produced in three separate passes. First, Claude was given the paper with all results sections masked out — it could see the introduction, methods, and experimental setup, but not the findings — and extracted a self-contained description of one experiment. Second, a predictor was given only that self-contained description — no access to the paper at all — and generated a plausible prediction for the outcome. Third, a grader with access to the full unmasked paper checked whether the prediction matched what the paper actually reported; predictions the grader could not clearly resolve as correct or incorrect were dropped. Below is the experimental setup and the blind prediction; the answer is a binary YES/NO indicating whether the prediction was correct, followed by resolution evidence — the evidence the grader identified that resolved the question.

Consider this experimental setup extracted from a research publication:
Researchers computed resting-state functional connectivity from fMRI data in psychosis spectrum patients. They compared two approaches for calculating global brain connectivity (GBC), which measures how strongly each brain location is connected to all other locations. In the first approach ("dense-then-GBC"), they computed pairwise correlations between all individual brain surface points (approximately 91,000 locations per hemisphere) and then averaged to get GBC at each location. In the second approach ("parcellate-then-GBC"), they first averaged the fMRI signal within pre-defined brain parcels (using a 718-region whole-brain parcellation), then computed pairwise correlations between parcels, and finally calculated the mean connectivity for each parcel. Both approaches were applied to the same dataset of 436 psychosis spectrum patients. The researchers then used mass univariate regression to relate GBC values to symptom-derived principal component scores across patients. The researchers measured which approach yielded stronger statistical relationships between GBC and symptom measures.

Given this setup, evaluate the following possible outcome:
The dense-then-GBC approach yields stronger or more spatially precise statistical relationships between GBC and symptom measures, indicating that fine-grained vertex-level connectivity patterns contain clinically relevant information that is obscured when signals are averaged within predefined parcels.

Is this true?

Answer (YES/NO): NO